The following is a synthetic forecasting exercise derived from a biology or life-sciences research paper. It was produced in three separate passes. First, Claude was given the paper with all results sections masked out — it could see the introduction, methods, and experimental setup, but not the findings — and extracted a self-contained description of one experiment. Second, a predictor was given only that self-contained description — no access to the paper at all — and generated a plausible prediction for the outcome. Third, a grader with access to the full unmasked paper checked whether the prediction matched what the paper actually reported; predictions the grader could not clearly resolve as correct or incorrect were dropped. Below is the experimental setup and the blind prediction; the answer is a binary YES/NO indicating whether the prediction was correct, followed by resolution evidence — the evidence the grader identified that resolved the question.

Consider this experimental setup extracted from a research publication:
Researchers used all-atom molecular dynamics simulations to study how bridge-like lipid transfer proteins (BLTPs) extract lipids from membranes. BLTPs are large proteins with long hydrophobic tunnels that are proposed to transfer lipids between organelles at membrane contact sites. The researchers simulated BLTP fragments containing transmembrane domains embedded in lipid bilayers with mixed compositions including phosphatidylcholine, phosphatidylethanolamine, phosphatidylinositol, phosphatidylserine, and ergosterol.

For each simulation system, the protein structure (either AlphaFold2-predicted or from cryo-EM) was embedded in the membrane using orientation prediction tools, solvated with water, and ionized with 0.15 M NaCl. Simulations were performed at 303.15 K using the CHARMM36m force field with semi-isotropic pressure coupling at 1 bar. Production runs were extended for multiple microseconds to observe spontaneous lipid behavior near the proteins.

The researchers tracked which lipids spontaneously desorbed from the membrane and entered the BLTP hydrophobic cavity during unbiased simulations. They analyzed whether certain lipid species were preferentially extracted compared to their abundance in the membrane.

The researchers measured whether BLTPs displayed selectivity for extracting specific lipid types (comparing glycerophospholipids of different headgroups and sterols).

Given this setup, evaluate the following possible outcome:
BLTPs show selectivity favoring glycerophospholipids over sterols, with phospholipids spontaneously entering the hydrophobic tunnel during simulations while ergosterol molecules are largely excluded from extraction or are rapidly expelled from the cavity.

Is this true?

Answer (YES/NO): NO